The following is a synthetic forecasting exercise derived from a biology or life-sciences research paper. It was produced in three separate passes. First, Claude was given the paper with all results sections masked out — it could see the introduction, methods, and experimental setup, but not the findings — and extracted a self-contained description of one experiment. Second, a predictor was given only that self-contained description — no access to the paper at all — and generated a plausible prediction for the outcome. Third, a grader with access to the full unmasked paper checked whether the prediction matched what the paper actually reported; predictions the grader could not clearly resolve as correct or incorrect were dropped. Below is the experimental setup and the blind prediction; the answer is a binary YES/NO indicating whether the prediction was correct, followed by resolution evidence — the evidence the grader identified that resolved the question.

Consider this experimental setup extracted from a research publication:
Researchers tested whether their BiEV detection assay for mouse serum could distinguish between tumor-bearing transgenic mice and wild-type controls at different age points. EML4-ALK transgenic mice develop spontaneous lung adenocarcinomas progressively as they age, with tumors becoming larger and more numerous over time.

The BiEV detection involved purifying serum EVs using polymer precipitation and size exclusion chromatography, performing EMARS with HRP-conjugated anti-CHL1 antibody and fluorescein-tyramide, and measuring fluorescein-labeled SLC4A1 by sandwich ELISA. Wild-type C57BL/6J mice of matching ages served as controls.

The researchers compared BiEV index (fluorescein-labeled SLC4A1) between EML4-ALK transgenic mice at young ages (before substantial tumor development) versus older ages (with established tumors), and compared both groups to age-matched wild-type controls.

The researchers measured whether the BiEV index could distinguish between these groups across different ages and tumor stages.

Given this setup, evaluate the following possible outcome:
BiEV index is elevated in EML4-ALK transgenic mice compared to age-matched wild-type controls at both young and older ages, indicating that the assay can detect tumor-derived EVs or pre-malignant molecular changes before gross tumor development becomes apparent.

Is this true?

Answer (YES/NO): NO